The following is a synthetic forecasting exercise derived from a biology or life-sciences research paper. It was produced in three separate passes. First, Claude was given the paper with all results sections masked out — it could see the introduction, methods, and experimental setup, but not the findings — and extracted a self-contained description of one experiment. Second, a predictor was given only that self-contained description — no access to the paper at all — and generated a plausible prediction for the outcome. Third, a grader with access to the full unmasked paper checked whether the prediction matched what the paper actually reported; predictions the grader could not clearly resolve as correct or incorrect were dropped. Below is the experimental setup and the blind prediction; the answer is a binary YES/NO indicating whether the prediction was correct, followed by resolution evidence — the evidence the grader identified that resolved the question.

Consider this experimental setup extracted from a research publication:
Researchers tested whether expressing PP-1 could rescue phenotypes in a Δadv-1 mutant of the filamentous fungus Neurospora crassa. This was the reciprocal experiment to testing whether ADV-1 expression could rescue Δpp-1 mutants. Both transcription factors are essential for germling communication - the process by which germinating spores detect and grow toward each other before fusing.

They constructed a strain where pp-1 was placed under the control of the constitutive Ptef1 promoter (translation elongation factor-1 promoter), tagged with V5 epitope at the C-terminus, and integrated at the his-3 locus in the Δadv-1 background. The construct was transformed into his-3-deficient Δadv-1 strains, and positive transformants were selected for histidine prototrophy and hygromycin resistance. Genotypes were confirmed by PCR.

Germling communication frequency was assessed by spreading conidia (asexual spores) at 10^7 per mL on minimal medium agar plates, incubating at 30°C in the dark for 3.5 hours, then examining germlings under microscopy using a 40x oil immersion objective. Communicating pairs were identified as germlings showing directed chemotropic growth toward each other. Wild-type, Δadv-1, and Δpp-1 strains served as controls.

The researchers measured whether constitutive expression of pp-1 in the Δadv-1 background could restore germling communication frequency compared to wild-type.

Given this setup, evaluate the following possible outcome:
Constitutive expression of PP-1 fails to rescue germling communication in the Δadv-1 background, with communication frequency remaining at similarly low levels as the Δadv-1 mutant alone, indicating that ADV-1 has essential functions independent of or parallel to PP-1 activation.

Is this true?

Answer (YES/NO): YES